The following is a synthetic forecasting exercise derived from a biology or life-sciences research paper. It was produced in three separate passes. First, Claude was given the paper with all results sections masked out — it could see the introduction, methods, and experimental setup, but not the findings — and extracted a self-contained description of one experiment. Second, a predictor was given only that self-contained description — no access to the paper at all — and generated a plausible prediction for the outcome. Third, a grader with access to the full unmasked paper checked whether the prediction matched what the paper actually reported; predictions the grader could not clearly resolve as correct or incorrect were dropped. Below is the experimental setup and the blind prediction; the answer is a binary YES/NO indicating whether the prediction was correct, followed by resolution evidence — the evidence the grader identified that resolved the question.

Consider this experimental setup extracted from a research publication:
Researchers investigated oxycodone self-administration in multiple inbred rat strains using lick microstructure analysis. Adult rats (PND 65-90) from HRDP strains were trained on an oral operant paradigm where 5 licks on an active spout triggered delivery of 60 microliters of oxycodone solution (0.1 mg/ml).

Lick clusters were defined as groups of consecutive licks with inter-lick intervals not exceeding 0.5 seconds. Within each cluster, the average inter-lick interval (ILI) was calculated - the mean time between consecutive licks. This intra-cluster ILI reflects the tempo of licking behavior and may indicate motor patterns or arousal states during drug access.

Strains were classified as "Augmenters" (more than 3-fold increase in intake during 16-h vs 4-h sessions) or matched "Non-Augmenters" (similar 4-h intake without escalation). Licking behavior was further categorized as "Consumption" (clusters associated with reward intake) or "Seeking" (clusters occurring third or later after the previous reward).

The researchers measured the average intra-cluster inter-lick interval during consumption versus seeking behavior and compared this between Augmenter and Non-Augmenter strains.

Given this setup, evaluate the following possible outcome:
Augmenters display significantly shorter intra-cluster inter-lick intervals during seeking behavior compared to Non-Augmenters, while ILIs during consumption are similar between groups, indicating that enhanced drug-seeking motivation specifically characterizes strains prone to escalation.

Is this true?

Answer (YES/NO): NO